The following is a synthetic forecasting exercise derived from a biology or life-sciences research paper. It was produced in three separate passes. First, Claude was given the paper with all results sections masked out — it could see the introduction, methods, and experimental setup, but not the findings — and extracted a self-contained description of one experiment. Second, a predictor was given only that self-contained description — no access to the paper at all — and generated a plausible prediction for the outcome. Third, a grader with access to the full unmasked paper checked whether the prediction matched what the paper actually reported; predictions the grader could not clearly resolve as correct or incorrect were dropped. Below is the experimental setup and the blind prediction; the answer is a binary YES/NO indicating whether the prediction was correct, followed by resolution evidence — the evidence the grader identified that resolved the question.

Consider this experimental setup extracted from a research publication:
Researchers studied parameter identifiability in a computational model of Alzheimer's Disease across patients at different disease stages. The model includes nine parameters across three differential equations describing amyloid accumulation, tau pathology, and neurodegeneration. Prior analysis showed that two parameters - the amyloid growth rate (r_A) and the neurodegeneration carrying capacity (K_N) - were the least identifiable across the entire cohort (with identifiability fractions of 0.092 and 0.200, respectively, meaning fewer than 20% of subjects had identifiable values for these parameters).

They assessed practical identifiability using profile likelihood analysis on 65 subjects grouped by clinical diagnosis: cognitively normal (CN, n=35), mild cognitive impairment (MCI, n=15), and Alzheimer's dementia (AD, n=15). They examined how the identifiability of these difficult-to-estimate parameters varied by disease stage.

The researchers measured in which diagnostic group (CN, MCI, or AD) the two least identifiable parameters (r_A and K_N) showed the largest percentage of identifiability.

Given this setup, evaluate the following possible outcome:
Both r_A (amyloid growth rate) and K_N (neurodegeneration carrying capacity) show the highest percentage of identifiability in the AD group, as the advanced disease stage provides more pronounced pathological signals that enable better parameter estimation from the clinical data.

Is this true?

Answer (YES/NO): YES